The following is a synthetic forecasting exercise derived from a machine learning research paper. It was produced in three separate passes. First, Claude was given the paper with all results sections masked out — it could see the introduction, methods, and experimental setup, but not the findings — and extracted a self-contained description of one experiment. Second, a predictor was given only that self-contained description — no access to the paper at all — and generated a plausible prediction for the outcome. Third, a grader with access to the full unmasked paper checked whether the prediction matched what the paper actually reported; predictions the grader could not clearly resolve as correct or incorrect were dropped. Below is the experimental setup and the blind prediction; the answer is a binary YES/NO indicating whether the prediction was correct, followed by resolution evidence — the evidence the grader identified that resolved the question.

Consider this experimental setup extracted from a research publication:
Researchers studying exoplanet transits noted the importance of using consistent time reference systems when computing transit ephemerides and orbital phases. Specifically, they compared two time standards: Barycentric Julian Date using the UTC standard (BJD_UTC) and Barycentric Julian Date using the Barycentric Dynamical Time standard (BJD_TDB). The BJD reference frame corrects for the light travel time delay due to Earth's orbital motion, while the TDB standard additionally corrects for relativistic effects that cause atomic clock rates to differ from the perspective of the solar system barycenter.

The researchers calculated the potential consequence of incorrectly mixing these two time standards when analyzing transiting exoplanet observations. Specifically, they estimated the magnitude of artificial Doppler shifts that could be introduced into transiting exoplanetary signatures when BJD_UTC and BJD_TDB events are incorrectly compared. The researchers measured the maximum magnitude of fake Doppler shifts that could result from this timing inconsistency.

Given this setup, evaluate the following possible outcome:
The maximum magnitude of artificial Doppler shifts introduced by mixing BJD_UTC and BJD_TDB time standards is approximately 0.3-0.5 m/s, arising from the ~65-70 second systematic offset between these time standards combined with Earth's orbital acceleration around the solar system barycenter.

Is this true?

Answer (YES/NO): NO